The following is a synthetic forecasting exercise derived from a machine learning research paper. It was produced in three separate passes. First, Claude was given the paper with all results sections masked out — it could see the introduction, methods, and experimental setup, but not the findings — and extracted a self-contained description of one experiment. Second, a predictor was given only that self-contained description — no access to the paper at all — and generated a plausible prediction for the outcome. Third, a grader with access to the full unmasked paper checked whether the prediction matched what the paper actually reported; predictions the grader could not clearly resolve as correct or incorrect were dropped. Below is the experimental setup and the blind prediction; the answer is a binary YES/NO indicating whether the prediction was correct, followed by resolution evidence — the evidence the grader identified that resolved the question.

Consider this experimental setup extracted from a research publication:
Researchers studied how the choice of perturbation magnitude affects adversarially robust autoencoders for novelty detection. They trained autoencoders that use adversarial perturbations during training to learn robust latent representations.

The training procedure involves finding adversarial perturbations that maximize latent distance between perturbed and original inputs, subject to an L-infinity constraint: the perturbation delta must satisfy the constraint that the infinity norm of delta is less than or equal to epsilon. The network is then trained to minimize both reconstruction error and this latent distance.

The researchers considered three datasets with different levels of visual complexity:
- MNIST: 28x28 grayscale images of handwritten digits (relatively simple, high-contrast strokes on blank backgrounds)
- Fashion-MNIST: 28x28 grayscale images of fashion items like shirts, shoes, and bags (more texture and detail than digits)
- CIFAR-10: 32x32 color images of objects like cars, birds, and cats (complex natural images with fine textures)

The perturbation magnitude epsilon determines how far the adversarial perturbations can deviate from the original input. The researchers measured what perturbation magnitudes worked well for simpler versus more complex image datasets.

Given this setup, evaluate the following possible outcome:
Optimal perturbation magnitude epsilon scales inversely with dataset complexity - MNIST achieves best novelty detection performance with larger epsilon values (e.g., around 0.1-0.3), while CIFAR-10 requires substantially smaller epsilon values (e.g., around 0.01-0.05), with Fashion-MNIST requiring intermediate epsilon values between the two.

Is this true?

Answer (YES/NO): NO